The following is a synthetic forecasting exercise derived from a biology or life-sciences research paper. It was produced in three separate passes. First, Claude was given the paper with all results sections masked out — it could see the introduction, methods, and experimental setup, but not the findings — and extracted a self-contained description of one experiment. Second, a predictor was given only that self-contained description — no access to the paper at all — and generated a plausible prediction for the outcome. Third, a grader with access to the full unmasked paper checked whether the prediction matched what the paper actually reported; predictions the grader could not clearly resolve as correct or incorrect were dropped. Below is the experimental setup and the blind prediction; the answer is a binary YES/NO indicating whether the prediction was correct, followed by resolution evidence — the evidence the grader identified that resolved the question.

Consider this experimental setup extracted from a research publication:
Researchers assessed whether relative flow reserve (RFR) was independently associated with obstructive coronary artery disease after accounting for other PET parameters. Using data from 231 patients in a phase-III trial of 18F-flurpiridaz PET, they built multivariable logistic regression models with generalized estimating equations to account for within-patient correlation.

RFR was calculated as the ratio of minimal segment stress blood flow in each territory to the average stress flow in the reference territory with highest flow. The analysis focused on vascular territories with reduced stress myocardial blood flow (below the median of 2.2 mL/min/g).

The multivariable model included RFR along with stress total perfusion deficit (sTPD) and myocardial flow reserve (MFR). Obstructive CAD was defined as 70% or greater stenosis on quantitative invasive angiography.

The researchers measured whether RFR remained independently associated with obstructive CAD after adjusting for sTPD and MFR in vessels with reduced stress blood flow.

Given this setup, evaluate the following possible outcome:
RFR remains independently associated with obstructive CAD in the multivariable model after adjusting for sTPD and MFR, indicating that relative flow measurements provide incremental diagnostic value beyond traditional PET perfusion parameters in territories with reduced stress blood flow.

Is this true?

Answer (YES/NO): YES